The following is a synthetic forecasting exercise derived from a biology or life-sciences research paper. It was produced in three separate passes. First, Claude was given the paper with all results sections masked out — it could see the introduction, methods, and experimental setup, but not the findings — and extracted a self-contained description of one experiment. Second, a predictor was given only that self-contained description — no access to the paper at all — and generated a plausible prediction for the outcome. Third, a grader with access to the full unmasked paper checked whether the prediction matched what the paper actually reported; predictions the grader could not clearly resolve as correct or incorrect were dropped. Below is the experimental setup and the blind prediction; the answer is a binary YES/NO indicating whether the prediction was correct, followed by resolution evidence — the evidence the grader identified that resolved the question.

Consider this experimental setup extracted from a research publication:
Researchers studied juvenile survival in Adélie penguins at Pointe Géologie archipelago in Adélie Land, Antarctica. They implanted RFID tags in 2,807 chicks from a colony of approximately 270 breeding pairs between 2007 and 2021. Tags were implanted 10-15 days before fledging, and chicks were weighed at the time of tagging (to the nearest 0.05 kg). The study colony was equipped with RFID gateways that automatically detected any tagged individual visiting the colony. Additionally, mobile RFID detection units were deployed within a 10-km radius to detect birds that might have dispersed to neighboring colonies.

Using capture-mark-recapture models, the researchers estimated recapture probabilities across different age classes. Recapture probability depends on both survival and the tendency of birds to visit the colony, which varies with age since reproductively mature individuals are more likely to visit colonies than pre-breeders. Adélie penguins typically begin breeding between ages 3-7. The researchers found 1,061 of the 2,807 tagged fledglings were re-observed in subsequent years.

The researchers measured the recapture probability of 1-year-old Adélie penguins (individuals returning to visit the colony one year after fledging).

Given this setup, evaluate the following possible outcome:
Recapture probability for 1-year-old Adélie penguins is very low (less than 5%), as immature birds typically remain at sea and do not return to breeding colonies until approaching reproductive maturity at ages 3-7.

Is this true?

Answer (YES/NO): YES